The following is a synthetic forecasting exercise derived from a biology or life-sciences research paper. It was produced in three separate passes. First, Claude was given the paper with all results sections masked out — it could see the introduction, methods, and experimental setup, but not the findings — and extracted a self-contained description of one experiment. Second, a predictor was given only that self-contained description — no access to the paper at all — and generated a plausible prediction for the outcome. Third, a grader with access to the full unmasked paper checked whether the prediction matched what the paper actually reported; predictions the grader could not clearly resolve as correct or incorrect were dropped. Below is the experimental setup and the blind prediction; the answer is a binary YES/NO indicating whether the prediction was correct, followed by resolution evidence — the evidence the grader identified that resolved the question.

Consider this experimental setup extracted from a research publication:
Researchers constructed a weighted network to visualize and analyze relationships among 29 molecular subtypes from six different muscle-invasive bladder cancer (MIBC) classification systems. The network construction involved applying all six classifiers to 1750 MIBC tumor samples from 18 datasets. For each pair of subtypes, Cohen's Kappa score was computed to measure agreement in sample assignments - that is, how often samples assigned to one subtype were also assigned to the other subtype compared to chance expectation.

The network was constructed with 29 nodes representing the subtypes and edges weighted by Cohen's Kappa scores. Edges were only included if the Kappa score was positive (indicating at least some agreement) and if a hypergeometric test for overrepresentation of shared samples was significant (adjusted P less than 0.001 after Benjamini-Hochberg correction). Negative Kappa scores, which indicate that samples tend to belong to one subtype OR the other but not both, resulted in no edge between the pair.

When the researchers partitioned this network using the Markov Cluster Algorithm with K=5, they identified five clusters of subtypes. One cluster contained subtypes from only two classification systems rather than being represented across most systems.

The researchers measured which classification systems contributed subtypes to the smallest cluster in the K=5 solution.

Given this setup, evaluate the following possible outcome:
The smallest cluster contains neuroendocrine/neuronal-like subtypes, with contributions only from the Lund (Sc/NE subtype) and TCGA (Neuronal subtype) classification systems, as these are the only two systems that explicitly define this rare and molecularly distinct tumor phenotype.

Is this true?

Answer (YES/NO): NO